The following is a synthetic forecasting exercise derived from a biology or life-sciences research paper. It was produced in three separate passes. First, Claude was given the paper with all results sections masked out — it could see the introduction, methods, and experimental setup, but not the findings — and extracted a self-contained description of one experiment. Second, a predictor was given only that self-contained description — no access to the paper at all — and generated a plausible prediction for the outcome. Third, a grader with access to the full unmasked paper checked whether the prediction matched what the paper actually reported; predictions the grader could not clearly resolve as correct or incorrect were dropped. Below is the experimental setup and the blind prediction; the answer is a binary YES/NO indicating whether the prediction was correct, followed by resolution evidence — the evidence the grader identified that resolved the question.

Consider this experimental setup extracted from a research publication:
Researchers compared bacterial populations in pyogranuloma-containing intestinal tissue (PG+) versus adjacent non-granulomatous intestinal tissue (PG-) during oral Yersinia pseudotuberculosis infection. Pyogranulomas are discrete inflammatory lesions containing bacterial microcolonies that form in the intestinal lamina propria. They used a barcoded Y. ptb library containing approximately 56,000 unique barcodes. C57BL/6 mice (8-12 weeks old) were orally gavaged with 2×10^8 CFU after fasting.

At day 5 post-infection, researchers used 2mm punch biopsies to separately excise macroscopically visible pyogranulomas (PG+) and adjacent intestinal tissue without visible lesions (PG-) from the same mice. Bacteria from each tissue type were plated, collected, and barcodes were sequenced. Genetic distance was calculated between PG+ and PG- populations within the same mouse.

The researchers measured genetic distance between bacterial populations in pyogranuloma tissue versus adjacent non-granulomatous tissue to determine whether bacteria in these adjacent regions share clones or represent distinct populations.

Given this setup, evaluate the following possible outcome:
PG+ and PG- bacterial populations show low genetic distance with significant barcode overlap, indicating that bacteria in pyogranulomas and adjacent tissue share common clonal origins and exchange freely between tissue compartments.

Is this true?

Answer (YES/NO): NO